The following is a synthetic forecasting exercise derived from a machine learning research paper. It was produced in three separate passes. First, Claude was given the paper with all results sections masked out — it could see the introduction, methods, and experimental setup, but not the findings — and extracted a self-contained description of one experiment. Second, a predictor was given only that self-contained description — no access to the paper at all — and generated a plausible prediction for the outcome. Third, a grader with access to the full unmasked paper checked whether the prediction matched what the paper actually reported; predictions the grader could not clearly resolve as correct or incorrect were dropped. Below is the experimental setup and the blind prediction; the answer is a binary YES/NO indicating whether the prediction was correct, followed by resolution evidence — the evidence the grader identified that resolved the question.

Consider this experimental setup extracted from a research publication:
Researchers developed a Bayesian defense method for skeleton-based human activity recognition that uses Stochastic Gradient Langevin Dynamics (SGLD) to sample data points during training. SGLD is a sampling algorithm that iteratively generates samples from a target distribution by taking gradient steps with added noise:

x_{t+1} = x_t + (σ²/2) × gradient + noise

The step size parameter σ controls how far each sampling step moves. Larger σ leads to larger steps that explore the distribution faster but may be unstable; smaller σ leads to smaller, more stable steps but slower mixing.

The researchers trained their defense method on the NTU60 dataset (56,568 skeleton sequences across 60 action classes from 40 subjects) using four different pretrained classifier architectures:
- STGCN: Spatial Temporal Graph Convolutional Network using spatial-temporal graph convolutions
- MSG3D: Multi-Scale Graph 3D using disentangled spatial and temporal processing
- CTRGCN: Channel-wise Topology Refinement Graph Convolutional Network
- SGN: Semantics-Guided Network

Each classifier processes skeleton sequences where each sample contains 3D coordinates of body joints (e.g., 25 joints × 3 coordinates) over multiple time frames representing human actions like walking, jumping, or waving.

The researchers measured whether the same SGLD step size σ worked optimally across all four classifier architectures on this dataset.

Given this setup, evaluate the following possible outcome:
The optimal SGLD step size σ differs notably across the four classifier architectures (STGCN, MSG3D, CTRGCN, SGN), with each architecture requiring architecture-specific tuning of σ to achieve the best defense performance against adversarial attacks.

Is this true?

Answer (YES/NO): YES